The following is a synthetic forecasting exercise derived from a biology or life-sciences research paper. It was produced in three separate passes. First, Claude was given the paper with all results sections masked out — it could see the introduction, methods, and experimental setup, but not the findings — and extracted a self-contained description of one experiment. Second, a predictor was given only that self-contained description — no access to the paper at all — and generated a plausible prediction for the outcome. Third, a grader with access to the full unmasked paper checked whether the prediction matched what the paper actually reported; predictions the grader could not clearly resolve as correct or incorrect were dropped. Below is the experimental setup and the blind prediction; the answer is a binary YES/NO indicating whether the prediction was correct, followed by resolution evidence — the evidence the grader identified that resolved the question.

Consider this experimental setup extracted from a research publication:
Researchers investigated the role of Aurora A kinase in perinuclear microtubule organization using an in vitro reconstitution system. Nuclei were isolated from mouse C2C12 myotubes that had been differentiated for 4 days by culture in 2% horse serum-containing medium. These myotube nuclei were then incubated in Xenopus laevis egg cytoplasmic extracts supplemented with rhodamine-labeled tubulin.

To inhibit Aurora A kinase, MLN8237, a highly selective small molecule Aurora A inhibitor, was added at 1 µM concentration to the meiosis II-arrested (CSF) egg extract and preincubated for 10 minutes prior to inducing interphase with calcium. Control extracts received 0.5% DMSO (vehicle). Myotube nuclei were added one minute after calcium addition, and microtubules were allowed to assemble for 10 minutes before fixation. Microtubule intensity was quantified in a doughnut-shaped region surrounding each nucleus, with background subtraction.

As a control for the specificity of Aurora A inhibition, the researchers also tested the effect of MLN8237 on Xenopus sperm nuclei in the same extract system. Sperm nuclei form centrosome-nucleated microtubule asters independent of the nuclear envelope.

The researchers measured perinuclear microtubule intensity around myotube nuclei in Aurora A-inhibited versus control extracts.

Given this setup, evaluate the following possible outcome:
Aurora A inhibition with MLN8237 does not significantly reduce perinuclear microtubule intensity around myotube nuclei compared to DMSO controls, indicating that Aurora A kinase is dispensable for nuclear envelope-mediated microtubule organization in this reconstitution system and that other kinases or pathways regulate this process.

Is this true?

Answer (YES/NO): NO